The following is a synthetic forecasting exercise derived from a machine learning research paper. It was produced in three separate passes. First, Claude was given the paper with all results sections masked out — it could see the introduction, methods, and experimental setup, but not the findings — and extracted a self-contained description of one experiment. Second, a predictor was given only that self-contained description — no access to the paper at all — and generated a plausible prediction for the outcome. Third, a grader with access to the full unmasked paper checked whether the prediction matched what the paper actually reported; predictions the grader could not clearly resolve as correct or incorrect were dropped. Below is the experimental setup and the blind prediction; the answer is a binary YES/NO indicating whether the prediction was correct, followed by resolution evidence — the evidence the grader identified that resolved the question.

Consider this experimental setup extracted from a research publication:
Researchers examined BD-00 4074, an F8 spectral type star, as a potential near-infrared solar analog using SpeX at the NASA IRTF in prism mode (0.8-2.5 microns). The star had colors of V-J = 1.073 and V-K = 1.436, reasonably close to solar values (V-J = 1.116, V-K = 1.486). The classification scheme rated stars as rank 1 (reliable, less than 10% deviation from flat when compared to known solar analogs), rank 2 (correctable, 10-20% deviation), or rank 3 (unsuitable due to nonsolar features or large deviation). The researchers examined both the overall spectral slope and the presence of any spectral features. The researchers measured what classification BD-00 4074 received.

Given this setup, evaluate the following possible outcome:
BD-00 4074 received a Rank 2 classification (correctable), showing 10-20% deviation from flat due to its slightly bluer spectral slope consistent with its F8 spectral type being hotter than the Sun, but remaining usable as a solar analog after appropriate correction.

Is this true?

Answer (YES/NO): NO